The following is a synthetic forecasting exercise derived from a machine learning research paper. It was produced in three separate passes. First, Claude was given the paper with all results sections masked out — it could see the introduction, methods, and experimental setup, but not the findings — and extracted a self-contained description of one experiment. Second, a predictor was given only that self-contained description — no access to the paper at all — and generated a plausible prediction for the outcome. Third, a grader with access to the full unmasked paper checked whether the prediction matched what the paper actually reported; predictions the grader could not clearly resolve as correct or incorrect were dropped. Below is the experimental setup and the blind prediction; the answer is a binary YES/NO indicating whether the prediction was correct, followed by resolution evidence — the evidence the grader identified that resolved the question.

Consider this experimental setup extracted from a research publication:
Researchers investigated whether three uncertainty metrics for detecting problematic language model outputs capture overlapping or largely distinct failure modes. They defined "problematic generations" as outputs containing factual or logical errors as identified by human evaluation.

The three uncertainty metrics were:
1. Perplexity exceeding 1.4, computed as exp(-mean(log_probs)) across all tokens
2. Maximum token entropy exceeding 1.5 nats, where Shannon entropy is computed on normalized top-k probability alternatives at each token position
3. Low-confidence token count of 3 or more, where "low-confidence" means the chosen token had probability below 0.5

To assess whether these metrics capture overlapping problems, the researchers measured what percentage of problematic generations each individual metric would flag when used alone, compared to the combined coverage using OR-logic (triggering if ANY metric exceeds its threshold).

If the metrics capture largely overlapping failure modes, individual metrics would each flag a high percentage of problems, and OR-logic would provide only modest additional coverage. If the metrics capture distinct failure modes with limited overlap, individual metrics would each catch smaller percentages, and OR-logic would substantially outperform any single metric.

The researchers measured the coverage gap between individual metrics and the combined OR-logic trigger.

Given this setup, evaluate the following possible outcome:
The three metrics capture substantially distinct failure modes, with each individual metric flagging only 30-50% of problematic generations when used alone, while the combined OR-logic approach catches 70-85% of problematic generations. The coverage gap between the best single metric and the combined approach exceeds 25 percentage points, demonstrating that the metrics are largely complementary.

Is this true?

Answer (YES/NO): NO